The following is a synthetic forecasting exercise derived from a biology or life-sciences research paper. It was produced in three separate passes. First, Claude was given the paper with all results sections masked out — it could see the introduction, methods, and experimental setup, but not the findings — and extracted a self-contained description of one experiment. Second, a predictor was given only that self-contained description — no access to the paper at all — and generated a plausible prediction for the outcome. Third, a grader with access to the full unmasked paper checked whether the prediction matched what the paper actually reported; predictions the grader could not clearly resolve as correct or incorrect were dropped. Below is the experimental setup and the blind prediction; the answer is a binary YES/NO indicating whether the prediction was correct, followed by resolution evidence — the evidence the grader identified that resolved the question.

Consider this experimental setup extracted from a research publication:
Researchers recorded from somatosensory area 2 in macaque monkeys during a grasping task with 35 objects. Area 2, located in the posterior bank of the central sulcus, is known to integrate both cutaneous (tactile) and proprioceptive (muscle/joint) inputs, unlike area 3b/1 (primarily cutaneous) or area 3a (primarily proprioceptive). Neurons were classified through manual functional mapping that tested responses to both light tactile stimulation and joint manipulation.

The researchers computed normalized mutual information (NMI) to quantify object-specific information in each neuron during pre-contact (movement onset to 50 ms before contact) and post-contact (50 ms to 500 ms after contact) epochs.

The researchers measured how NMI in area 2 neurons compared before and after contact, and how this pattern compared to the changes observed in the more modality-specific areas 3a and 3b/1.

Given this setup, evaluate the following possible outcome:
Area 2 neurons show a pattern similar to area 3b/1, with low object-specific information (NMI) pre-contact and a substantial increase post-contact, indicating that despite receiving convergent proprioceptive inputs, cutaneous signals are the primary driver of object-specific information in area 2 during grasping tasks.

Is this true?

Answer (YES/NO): YES